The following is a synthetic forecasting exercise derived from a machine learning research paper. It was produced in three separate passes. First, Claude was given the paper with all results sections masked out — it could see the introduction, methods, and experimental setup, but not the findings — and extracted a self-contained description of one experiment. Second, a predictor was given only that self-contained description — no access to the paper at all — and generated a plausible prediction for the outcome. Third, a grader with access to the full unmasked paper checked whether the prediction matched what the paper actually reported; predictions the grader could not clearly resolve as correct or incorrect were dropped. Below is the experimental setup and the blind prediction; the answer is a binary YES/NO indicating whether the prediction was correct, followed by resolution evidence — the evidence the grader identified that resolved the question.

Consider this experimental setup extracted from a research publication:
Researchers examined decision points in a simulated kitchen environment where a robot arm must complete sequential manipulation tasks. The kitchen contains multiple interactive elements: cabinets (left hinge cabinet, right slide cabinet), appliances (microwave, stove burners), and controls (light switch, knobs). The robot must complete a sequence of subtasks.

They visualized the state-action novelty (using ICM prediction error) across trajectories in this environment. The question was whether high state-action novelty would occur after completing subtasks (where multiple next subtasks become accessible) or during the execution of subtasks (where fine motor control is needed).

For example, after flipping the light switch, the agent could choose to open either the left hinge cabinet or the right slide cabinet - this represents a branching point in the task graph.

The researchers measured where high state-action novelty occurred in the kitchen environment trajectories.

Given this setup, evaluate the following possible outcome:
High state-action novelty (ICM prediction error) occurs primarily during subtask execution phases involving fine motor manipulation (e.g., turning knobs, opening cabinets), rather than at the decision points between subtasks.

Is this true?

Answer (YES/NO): NO